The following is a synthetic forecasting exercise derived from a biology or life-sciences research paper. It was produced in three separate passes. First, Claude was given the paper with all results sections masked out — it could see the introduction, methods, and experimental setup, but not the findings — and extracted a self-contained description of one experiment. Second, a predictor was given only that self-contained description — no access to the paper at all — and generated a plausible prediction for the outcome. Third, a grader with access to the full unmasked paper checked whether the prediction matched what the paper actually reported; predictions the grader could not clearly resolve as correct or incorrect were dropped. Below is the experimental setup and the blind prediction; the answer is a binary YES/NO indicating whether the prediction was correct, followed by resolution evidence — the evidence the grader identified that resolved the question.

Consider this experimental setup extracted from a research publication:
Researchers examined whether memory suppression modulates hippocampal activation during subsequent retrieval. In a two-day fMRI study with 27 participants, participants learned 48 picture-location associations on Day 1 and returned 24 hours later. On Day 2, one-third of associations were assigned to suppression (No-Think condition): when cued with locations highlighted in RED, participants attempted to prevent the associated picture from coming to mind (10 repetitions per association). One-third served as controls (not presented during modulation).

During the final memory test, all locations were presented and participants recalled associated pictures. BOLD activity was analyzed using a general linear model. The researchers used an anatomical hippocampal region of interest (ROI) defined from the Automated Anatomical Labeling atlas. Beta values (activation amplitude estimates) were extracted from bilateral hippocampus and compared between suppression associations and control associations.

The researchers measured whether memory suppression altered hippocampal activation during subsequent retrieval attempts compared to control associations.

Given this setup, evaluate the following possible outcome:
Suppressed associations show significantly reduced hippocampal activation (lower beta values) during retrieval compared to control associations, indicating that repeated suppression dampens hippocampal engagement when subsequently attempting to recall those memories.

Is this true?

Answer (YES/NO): NO